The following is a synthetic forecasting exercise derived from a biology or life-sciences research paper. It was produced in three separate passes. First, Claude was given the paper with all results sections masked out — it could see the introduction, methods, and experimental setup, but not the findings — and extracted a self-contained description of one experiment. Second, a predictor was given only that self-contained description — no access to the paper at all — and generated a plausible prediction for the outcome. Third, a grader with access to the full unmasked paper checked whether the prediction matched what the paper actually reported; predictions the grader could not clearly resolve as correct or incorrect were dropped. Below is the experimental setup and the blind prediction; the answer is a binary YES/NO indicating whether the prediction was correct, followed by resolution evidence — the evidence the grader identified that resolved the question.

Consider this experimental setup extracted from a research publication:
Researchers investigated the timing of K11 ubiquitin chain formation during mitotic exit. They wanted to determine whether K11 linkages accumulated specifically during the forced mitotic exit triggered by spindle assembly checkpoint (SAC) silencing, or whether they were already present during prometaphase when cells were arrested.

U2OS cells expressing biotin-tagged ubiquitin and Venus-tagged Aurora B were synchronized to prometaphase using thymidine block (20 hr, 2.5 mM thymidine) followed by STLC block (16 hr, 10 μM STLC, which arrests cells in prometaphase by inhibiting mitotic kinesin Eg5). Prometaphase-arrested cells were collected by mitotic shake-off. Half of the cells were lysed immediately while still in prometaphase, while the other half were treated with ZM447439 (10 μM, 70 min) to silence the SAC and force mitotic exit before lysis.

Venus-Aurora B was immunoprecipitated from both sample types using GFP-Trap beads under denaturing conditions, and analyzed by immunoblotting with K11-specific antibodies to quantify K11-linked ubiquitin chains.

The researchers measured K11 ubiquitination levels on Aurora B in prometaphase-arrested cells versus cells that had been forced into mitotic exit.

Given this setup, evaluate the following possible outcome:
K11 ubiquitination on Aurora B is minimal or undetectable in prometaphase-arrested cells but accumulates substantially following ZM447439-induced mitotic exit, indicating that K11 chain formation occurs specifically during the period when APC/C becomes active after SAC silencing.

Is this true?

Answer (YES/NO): YES